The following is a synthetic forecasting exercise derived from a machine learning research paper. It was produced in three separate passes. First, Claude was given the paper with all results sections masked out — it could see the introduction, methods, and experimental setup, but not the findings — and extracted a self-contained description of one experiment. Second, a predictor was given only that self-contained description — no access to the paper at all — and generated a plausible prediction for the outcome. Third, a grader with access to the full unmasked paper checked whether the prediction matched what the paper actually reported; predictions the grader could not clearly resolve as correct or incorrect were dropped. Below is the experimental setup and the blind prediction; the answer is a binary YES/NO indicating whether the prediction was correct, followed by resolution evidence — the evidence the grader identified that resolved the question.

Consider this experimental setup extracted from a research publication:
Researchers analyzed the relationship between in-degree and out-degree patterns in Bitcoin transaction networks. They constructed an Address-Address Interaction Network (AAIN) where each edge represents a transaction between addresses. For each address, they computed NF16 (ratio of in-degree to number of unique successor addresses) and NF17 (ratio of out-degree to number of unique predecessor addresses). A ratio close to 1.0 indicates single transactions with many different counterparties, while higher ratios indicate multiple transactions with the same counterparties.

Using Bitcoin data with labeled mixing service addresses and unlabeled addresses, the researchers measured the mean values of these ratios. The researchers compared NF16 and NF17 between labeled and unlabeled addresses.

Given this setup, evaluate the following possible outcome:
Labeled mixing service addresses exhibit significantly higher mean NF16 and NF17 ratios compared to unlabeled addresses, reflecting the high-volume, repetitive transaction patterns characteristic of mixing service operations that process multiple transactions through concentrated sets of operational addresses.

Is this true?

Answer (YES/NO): NO